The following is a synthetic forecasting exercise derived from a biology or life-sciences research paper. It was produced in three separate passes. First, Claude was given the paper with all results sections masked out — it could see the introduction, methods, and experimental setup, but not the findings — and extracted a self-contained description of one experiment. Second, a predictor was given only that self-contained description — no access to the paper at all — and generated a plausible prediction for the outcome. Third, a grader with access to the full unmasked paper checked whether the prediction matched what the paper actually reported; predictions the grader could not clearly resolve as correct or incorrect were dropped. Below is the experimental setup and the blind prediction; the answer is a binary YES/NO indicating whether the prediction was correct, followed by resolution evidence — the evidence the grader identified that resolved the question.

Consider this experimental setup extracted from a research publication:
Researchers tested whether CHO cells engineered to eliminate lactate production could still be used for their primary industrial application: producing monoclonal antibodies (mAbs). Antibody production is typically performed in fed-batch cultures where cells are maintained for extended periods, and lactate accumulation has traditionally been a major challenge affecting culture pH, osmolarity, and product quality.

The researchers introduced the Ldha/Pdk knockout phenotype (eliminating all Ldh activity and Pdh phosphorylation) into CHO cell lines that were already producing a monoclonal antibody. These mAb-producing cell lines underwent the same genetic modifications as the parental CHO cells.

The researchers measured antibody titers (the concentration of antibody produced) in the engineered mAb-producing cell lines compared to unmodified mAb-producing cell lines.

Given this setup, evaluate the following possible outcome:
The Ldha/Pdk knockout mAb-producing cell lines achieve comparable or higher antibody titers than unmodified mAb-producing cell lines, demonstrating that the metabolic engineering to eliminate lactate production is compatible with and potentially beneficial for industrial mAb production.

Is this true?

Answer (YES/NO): YES